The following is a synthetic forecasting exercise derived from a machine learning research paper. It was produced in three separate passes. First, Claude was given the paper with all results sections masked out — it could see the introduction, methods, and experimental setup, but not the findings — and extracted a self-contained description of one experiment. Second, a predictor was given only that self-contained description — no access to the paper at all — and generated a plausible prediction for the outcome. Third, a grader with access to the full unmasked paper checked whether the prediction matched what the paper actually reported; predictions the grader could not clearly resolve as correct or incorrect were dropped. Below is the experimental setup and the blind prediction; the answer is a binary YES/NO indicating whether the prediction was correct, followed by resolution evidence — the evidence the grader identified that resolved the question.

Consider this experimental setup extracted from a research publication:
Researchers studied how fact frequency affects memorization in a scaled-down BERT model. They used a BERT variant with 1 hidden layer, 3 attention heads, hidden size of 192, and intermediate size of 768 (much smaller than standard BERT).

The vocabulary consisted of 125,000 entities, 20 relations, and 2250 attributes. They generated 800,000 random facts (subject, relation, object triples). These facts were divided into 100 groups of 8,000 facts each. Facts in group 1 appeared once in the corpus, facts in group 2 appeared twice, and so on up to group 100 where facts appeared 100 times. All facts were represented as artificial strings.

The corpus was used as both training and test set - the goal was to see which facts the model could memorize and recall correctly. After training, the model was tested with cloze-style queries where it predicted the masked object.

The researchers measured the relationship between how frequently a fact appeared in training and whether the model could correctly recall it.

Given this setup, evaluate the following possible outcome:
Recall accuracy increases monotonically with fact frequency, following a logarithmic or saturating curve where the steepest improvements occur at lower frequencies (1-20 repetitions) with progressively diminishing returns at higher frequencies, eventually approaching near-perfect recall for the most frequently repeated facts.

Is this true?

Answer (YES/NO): NO